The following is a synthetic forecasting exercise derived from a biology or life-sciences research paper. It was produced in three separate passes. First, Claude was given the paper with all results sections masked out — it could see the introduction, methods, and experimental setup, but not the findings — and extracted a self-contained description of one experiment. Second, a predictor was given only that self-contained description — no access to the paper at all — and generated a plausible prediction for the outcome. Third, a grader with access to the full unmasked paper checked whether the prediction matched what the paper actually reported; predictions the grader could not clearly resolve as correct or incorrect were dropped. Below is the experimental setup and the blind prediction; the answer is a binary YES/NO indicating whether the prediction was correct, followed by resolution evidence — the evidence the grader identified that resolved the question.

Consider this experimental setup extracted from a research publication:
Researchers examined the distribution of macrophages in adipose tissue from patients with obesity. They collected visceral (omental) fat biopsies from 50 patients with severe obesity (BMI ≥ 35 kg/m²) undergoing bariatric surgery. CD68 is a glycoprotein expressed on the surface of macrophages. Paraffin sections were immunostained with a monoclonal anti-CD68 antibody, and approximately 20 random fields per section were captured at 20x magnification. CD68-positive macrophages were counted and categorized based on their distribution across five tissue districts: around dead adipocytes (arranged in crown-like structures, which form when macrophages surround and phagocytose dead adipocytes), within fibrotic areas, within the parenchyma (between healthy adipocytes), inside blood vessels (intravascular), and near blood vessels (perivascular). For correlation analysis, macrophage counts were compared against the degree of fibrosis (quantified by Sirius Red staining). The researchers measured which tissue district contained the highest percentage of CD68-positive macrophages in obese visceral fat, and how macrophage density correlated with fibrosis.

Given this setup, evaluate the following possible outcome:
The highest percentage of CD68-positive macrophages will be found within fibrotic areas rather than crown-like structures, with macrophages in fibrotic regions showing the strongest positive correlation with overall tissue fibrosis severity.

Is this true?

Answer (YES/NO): NO